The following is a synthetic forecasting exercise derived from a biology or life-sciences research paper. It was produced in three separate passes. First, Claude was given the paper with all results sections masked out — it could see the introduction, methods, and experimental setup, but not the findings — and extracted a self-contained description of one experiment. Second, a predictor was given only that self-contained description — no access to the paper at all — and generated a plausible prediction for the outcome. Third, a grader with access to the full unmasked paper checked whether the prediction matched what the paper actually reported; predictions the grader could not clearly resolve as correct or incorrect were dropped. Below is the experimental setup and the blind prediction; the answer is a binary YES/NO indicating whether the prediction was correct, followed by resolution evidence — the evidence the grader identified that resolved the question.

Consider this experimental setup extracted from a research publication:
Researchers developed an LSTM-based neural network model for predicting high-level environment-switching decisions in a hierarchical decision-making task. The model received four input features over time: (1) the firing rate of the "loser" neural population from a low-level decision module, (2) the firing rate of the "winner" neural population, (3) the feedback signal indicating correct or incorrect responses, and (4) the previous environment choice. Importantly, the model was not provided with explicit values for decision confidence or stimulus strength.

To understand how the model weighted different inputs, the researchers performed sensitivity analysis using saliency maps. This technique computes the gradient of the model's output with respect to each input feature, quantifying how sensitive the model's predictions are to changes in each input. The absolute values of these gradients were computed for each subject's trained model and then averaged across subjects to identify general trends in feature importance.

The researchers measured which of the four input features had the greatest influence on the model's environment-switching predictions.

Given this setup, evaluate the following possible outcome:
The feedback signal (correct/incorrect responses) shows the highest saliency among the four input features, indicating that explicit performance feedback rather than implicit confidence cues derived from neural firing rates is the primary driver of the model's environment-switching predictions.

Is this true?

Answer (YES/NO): YES